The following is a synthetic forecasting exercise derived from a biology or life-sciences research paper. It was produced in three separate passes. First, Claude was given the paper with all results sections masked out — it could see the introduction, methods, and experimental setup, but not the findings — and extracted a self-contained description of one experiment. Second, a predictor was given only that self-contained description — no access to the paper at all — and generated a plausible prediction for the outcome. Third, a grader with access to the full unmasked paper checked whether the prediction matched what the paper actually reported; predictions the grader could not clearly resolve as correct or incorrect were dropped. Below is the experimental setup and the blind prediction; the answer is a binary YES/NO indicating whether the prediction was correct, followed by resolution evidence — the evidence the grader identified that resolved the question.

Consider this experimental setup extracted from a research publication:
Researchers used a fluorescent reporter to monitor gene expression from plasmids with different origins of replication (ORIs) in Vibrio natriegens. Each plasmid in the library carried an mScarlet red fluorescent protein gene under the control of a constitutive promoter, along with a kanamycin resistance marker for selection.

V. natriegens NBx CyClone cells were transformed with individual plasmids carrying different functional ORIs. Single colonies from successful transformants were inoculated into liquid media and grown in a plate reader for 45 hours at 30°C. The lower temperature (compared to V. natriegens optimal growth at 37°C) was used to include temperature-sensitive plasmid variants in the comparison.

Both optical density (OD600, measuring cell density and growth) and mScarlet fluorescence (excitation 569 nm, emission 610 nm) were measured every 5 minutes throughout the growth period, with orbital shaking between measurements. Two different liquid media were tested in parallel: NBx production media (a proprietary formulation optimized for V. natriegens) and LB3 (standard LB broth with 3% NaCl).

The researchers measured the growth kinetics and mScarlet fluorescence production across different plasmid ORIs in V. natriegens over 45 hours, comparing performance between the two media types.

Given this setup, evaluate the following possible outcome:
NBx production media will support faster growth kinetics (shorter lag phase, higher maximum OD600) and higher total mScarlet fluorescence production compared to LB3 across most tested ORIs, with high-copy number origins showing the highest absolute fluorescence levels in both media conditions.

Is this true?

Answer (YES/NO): NO